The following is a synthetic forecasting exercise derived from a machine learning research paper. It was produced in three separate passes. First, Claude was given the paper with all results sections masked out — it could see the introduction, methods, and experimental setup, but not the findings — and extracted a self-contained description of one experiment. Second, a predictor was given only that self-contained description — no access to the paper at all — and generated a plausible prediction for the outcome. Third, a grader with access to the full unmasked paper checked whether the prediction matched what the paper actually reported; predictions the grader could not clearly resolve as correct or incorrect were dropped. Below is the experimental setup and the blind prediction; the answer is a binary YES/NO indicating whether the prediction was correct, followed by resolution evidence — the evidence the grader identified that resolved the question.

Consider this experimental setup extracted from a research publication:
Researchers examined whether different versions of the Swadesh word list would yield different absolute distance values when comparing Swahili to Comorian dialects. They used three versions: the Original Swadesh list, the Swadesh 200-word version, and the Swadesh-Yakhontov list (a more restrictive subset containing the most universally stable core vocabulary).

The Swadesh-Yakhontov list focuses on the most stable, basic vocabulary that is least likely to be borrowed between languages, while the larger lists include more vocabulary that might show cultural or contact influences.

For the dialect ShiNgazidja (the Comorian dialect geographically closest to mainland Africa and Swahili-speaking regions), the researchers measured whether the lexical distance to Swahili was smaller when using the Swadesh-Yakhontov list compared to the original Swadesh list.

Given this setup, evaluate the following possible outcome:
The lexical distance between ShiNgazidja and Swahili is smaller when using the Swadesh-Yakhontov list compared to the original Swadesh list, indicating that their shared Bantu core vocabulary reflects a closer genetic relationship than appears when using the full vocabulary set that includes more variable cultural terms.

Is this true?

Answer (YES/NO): YES